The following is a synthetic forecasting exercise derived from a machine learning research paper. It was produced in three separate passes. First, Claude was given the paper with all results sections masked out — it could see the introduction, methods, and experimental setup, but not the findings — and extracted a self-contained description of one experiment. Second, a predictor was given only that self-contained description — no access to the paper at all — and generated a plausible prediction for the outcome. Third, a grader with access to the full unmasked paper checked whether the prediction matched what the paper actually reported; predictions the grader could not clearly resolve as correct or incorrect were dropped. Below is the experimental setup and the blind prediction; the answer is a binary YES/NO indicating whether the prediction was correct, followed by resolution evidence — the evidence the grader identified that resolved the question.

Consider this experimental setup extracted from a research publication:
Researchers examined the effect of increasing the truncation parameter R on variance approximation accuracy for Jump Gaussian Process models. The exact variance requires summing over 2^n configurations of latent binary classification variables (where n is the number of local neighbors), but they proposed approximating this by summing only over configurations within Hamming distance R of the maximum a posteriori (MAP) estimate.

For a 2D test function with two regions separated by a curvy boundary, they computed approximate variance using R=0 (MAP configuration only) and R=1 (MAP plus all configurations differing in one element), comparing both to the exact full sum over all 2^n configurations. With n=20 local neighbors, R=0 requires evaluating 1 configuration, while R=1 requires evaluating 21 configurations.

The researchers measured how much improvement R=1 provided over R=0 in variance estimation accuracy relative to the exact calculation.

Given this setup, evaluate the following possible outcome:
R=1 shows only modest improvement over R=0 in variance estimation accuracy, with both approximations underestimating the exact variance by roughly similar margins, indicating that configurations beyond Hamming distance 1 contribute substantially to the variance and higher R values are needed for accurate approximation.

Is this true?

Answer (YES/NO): NO